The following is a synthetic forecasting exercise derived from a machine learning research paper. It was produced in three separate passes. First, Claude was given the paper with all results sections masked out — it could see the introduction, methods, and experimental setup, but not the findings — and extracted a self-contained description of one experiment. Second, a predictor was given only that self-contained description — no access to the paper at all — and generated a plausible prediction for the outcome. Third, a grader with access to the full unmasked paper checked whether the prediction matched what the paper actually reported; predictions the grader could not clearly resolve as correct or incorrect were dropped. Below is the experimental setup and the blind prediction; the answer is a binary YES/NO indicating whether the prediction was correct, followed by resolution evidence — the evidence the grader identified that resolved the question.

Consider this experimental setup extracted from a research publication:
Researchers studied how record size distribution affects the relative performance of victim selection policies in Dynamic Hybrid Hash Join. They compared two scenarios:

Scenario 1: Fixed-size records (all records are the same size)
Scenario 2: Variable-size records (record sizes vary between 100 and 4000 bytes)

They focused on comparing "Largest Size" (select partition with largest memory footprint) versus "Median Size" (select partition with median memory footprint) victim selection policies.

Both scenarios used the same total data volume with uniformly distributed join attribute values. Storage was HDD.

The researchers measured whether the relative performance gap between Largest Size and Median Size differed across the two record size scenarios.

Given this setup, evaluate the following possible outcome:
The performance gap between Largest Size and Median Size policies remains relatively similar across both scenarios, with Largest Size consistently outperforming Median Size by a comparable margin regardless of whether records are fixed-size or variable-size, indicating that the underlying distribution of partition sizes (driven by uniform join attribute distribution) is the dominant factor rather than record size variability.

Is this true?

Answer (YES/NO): NO